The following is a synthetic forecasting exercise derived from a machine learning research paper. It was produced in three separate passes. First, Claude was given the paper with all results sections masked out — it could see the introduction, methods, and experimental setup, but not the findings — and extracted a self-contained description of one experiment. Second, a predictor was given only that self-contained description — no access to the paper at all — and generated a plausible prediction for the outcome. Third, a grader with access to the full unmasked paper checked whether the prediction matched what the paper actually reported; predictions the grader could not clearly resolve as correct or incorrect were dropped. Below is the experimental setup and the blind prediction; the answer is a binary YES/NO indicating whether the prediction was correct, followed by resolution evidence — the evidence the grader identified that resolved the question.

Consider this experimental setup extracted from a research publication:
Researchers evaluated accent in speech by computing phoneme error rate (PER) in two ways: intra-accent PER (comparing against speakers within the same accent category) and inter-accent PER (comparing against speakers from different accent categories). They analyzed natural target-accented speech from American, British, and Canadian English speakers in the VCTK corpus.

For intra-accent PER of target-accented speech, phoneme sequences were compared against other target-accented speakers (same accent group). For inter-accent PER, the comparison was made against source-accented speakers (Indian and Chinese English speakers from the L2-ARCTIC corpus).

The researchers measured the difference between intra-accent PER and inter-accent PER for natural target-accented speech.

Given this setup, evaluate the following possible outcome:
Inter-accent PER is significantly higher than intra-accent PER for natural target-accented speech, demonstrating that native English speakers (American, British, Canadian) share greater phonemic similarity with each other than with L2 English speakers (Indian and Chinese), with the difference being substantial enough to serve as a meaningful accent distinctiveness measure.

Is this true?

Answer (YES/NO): YES